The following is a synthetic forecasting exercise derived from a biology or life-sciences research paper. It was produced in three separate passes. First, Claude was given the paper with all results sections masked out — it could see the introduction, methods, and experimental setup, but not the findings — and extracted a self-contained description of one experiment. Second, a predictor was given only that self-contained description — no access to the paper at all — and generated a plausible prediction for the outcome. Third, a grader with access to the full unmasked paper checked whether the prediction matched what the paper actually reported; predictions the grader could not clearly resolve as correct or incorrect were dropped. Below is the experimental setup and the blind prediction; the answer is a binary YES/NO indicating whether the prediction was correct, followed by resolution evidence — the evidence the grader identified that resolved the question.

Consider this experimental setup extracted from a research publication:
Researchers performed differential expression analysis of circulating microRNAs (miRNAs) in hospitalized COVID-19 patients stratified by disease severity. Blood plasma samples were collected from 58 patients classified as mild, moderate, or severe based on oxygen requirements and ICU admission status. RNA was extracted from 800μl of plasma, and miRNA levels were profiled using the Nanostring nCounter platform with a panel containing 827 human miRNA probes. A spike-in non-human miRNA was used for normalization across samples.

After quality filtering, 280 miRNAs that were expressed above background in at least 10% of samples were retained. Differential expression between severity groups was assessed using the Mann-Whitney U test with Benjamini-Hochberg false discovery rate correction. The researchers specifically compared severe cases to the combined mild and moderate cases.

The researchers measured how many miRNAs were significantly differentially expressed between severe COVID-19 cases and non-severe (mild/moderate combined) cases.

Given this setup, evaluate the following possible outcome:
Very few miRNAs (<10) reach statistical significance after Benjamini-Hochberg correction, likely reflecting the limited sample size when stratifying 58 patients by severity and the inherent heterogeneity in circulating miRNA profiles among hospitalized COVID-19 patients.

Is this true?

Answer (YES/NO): NO